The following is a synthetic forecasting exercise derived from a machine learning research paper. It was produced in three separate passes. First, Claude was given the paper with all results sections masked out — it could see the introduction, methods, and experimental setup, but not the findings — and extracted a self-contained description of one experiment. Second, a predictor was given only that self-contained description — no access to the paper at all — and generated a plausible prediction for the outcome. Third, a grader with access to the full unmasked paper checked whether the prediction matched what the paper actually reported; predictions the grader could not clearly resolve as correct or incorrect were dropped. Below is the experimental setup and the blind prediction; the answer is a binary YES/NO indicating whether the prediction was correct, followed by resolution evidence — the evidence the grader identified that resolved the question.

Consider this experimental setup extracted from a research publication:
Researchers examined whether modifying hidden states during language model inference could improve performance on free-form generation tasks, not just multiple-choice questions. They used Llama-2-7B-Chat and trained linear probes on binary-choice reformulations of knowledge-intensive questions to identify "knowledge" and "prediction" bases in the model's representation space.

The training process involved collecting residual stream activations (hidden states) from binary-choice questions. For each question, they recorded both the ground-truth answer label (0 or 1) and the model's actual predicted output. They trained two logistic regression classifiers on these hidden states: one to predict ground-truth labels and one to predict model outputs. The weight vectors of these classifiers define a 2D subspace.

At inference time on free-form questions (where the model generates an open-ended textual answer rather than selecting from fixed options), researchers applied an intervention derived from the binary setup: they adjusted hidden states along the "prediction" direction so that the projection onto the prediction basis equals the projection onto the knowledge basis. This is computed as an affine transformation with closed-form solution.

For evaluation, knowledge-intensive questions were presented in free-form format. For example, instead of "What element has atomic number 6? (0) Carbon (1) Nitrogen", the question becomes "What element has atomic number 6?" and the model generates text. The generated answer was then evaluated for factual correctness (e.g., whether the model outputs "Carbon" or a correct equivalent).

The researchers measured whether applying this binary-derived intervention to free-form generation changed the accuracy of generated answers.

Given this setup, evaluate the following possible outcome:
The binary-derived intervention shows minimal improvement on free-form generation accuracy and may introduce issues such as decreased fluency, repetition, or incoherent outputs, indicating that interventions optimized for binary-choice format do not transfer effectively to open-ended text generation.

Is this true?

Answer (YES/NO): NO